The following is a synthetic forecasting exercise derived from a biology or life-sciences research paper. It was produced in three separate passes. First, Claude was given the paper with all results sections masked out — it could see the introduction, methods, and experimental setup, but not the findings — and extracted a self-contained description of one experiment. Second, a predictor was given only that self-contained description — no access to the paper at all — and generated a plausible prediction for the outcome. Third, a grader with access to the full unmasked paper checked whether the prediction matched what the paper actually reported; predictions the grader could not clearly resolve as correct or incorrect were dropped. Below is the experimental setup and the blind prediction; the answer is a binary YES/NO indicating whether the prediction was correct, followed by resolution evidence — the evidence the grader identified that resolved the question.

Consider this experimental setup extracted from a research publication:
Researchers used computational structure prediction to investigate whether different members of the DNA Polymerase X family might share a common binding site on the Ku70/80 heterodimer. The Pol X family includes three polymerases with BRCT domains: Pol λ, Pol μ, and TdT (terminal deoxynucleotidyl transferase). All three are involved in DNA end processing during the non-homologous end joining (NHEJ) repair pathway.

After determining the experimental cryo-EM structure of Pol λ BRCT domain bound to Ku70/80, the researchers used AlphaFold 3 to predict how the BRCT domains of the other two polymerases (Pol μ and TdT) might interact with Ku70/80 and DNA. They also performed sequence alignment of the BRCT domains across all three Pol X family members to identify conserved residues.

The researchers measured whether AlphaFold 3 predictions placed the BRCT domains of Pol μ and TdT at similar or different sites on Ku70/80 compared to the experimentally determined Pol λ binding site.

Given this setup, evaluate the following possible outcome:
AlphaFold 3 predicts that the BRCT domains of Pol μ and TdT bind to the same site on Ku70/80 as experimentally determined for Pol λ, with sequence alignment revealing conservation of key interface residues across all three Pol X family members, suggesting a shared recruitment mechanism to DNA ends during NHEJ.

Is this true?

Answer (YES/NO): YES